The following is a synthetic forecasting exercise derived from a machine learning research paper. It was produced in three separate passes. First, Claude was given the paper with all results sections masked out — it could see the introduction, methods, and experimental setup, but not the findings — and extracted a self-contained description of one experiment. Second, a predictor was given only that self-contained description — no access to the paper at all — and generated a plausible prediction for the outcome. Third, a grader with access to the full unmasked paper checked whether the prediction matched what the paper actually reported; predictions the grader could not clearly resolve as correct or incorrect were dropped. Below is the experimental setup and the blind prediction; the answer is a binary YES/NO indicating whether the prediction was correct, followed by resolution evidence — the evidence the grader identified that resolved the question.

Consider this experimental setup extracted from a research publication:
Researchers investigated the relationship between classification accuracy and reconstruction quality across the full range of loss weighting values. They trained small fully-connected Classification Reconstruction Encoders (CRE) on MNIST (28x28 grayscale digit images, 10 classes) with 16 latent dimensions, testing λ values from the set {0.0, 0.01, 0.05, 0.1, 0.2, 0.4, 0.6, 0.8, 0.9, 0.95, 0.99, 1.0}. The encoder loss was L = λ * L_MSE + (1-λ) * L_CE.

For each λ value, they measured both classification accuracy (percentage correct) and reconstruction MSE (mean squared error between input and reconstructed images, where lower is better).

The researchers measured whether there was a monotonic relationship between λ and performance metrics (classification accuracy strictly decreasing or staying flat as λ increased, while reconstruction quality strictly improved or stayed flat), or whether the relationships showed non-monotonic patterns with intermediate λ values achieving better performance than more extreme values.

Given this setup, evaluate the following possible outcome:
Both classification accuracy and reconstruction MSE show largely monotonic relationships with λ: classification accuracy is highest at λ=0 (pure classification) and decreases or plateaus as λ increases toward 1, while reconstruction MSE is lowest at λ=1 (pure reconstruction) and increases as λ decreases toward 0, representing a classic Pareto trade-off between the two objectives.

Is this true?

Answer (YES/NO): YES